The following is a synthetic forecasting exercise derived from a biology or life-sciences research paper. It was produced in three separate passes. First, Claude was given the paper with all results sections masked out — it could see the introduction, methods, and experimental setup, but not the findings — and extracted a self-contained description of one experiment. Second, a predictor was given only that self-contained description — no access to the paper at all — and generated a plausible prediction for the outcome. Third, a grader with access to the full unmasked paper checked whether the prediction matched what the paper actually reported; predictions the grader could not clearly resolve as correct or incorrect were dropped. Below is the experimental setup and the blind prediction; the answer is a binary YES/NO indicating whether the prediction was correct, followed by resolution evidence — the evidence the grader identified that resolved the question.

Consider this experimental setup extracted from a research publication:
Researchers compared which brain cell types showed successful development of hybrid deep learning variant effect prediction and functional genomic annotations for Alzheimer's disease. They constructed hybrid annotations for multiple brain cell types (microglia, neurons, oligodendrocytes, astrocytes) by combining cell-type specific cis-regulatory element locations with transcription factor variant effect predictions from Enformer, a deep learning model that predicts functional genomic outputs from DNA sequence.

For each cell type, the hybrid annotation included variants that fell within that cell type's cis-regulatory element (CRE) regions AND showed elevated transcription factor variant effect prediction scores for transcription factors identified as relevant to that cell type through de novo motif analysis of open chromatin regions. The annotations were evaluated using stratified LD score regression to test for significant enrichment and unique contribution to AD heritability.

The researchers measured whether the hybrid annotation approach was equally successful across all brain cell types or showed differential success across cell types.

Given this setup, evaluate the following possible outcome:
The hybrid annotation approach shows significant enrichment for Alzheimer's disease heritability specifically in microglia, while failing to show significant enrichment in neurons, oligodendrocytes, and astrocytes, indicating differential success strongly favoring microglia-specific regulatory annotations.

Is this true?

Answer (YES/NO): NO